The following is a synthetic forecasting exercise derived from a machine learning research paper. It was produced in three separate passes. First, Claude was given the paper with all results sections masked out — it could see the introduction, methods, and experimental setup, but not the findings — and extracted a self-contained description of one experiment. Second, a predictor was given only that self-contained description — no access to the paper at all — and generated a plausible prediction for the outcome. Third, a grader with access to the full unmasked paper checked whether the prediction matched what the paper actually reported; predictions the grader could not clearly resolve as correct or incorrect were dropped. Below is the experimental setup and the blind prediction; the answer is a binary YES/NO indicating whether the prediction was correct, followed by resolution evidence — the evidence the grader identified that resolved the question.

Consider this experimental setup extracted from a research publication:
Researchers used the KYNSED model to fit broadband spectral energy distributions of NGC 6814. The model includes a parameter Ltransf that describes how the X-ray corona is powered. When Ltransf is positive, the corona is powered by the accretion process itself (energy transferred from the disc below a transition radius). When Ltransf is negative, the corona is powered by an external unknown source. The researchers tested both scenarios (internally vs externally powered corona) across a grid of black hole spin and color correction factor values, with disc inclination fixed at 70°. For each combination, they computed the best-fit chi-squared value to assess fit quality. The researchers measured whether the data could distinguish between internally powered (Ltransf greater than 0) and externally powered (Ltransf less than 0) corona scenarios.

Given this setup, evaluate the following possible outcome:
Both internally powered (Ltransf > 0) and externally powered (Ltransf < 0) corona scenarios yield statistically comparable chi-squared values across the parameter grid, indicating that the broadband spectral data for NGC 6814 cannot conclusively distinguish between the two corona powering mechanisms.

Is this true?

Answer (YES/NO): YES